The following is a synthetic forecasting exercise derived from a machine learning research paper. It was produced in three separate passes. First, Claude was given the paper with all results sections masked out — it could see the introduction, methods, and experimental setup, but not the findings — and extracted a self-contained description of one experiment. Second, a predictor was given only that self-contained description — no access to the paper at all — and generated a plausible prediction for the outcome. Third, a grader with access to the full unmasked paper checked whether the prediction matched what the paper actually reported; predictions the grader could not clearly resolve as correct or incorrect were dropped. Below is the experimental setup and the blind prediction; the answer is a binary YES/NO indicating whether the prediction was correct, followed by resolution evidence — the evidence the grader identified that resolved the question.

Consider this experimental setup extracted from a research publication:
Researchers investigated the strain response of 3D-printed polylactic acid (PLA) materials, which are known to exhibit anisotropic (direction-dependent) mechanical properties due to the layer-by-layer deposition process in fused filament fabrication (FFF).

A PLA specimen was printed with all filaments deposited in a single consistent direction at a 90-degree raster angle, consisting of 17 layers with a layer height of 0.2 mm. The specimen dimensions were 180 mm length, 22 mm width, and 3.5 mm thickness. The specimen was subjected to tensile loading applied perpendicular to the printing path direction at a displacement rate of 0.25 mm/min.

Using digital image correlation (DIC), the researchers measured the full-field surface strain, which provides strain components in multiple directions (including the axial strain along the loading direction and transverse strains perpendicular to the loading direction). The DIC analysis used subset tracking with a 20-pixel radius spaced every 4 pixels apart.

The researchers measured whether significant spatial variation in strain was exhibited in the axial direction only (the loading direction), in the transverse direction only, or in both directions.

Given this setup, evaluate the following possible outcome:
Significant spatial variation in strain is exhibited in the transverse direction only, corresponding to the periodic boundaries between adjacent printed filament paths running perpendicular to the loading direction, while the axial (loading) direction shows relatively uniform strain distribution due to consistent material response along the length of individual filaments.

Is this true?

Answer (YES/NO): NO